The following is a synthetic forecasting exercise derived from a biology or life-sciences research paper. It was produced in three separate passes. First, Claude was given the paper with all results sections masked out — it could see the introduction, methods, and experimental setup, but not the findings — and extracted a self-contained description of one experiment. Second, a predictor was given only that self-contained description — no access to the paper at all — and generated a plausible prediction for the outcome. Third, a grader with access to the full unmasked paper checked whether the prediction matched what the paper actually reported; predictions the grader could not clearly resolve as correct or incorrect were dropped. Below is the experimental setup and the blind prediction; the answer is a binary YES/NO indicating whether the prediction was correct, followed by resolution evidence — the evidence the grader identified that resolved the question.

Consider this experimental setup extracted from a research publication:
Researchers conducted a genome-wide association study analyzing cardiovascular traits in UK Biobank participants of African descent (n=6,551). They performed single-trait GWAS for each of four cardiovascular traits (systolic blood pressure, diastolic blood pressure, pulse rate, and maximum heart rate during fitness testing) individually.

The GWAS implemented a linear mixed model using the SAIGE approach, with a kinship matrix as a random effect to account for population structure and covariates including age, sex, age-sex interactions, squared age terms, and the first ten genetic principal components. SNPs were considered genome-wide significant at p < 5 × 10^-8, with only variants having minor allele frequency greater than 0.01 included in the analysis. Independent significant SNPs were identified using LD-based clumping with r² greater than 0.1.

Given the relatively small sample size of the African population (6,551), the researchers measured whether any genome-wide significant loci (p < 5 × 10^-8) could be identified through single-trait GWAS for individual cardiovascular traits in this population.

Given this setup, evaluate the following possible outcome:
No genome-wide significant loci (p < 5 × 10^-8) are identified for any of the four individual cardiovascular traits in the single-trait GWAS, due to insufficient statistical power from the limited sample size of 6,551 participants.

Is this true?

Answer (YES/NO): NO